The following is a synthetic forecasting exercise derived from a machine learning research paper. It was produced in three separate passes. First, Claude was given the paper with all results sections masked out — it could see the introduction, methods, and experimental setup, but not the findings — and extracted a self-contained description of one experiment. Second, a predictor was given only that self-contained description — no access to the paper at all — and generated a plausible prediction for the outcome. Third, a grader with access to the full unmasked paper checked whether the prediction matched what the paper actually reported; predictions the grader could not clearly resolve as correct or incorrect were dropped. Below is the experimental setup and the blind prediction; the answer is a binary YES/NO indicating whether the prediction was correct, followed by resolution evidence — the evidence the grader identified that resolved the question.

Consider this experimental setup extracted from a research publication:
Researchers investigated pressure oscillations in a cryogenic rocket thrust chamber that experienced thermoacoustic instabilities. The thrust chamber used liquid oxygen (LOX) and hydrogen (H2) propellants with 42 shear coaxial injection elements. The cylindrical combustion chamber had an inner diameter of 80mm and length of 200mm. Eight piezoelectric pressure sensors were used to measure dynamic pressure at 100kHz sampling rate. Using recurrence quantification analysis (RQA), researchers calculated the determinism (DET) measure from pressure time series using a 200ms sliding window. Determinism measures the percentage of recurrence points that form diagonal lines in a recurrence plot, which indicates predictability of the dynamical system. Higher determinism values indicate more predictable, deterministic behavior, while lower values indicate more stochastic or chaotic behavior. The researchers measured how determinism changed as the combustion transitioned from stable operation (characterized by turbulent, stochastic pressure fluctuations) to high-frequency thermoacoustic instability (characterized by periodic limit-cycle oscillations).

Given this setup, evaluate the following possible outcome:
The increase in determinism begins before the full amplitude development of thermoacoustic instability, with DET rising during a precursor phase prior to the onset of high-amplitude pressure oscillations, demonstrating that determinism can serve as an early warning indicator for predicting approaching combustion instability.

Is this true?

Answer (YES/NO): NO